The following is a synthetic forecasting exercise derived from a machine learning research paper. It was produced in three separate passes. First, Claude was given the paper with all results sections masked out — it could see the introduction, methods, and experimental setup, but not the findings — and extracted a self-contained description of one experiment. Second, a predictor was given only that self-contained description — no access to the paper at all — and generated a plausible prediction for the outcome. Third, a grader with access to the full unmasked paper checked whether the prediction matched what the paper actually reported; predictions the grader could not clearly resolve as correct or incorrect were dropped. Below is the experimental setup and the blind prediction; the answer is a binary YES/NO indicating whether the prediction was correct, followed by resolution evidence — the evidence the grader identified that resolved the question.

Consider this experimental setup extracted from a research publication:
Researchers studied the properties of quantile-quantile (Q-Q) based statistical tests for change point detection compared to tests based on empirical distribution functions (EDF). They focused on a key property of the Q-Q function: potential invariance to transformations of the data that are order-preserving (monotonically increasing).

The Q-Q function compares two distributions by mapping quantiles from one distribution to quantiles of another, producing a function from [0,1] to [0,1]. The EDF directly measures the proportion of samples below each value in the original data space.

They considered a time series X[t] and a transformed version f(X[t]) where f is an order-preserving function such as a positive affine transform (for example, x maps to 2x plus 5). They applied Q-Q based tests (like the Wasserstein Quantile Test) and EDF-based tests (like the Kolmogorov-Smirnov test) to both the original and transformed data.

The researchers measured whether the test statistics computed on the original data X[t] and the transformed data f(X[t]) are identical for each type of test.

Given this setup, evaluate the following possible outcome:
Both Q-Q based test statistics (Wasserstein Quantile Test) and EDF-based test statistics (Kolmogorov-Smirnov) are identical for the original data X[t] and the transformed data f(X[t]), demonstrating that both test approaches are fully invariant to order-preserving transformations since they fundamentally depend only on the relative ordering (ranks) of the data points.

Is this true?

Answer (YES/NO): NO